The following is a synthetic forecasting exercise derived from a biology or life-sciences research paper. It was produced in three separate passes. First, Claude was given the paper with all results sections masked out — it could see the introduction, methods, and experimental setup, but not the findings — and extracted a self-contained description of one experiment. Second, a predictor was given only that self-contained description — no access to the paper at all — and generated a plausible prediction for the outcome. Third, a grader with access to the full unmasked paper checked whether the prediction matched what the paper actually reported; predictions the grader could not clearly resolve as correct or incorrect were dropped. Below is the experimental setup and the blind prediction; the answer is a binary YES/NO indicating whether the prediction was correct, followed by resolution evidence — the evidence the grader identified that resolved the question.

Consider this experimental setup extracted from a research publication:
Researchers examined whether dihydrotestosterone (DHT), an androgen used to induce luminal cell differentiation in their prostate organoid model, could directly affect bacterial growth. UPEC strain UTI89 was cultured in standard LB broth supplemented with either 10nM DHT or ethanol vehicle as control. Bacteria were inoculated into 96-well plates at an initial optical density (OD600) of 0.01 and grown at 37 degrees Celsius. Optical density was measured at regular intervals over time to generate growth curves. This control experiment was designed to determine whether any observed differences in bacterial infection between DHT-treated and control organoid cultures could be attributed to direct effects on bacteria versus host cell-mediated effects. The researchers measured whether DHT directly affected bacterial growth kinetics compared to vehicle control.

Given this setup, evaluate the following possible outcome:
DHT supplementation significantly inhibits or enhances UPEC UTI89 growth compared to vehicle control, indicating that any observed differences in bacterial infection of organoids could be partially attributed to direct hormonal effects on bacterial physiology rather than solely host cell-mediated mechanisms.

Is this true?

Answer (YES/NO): NO